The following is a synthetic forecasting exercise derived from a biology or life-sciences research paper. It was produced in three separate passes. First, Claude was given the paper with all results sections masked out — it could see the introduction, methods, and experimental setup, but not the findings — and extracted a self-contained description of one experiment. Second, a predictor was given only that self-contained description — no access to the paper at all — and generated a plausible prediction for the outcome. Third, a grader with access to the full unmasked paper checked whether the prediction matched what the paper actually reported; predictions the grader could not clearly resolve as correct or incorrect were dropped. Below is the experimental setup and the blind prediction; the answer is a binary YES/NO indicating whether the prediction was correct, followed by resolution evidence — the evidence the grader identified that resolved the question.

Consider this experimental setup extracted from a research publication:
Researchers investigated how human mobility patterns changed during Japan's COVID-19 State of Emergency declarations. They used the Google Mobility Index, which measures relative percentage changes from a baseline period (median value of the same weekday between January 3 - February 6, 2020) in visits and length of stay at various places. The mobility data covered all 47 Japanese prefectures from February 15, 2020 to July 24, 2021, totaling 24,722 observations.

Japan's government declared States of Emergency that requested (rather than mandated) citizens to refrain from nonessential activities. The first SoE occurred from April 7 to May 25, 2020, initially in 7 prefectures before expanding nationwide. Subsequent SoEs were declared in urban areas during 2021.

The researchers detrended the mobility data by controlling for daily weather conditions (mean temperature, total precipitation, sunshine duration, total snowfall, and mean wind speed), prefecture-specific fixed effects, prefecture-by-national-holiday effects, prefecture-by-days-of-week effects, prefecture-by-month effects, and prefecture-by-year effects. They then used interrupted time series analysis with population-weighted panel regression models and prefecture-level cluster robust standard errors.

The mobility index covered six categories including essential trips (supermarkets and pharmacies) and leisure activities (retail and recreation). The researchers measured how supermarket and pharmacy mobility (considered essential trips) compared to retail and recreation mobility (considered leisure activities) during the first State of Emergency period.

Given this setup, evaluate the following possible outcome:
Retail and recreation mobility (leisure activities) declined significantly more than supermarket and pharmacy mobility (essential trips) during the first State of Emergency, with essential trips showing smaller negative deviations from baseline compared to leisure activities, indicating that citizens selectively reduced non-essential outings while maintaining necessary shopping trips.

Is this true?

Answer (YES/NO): YES